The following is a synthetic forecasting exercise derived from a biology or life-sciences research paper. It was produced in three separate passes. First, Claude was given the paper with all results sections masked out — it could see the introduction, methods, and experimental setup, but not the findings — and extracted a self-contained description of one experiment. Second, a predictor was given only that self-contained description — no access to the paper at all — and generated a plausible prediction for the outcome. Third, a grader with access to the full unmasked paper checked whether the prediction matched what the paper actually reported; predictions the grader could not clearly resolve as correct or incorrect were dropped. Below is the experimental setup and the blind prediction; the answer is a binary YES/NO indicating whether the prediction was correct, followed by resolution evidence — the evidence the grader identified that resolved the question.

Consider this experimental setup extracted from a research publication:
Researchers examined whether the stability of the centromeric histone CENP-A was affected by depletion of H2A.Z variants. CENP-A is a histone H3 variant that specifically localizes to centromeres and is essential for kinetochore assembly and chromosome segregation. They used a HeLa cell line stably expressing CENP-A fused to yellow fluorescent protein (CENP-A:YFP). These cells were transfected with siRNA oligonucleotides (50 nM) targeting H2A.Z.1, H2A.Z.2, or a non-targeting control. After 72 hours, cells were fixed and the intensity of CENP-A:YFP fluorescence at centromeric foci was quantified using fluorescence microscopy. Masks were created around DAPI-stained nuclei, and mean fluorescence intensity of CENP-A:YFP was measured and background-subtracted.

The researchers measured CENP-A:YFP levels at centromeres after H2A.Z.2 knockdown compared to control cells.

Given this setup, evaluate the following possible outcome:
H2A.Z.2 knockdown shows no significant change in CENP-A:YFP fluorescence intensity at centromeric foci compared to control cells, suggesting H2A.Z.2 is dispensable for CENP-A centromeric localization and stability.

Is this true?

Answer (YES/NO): NO